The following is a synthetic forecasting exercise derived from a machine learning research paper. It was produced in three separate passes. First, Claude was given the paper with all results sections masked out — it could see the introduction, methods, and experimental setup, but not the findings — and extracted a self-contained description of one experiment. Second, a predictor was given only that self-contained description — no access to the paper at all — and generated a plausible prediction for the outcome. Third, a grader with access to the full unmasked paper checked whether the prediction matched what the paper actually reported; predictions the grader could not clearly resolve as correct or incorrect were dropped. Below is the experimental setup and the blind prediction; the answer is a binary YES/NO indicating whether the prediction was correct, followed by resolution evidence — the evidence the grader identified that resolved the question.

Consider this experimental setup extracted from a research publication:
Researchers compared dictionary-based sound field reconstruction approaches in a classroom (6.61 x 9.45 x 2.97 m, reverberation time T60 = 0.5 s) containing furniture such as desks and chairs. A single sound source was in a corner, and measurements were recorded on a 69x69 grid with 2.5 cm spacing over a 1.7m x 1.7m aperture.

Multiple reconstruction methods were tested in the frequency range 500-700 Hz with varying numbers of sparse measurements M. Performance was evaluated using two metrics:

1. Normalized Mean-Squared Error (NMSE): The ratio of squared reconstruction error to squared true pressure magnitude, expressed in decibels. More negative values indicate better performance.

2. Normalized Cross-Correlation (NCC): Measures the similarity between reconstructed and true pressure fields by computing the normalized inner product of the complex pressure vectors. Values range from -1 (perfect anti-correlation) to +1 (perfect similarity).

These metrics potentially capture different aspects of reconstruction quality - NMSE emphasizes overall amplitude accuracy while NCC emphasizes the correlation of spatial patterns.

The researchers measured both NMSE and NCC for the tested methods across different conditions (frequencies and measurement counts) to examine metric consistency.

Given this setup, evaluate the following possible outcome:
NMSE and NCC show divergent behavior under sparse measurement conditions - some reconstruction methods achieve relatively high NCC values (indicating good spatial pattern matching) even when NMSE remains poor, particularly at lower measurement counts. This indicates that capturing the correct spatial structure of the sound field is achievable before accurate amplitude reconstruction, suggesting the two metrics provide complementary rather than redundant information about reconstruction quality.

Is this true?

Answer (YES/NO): NO